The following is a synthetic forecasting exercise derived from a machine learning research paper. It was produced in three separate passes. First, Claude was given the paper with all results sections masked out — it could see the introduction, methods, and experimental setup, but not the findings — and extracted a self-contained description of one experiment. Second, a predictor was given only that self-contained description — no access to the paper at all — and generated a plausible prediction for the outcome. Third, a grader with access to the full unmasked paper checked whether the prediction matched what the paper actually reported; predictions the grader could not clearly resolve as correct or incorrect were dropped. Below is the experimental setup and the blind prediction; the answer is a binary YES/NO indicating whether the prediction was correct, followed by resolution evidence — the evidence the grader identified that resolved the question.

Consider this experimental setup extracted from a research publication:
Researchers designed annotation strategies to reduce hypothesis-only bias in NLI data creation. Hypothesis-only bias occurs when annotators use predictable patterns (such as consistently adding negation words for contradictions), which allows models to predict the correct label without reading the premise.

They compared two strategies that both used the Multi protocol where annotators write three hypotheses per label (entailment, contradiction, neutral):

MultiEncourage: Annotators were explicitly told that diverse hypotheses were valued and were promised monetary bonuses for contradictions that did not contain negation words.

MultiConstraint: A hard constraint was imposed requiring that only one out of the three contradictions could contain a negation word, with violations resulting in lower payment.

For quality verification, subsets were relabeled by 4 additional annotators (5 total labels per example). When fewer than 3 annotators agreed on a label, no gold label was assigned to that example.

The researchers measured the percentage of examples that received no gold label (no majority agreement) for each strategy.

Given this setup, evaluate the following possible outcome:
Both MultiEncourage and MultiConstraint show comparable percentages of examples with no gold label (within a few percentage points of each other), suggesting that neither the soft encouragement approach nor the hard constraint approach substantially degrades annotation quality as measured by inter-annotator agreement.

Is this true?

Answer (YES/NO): YES